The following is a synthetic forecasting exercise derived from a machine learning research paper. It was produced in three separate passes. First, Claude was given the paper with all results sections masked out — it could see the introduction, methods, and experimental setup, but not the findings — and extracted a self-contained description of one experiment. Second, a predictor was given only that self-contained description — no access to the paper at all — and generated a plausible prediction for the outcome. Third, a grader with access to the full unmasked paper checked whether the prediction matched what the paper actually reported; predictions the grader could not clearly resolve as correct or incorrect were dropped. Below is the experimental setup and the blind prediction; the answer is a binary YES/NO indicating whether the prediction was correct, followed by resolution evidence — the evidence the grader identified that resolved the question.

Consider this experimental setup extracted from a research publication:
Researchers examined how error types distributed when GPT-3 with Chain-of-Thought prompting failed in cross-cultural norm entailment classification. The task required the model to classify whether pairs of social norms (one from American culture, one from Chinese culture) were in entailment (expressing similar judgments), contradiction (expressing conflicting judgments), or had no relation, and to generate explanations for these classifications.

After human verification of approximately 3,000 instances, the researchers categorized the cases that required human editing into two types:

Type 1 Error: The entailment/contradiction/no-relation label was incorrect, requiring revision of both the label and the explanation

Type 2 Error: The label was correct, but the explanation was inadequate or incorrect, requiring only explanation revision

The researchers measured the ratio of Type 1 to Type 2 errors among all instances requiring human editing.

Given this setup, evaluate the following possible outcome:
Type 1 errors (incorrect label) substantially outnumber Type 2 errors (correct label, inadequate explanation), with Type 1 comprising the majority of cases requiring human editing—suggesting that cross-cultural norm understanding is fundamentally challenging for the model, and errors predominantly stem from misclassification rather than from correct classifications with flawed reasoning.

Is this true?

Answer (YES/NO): YES